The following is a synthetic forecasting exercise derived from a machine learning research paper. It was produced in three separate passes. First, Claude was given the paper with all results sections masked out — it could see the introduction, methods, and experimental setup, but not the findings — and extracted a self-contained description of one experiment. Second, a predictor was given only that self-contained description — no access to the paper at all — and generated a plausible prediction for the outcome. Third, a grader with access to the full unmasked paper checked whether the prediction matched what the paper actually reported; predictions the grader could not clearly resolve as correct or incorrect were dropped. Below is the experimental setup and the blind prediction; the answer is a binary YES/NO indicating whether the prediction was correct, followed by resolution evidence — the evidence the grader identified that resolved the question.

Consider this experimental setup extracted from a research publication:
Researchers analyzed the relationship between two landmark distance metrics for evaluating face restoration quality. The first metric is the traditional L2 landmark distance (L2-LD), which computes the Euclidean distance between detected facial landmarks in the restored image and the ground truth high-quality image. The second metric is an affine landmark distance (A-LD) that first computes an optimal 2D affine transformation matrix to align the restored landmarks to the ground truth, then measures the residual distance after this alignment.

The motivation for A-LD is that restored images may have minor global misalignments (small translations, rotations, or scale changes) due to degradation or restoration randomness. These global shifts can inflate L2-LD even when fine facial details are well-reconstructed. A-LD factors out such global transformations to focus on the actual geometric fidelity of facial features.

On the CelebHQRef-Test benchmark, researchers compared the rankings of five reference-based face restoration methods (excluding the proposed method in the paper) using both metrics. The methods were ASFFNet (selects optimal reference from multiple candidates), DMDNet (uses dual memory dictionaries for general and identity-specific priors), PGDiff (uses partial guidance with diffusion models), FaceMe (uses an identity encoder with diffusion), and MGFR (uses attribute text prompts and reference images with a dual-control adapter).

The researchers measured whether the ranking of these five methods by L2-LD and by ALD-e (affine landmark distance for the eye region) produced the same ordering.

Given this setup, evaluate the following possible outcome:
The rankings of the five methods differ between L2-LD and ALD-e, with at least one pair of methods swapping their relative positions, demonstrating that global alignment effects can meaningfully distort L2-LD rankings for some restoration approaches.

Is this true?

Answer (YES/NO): YES